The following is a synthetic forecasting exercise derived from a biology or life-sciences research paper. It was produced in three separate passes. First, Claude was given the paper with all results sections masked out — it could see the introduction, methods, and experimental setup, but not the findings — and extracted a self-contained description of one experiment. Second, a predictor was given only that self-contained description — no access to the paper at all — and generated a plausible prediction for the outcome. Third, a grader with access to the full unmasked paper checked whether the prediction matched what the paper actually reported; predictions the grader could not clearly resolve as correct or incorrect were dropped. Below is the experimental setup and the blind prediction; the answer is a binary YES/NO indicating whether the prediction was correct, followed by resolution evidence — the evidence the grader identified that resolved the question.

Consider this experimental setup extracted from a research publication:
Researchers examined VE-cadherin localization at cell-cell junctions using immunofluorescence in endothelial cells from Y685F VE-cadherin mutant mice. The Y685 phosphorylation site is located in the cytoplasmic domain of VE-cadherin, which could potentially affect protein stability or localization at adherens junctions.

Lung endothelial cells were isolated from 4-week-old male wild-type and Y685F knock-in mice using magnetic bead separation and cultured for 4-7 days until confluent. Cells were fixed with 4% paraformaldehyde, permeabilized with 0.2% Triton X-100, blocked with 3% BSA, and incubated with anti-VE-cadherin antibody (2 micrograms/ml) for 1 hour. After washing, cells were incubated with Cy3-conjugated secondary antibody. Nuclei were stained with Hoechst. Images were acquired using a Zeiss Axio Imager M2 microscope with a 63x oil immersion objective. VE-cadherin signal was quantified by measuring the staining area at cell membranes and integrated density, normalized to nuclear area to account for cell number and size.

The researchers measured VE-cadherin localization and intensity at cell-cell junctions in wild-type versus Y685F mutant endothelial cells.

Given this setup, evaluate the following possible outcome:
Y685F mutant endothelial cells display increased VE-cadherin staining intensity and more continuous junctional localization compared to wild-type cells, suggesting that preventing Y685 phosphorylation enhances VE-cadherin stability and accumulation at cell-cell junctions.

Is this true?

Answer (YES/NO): NO